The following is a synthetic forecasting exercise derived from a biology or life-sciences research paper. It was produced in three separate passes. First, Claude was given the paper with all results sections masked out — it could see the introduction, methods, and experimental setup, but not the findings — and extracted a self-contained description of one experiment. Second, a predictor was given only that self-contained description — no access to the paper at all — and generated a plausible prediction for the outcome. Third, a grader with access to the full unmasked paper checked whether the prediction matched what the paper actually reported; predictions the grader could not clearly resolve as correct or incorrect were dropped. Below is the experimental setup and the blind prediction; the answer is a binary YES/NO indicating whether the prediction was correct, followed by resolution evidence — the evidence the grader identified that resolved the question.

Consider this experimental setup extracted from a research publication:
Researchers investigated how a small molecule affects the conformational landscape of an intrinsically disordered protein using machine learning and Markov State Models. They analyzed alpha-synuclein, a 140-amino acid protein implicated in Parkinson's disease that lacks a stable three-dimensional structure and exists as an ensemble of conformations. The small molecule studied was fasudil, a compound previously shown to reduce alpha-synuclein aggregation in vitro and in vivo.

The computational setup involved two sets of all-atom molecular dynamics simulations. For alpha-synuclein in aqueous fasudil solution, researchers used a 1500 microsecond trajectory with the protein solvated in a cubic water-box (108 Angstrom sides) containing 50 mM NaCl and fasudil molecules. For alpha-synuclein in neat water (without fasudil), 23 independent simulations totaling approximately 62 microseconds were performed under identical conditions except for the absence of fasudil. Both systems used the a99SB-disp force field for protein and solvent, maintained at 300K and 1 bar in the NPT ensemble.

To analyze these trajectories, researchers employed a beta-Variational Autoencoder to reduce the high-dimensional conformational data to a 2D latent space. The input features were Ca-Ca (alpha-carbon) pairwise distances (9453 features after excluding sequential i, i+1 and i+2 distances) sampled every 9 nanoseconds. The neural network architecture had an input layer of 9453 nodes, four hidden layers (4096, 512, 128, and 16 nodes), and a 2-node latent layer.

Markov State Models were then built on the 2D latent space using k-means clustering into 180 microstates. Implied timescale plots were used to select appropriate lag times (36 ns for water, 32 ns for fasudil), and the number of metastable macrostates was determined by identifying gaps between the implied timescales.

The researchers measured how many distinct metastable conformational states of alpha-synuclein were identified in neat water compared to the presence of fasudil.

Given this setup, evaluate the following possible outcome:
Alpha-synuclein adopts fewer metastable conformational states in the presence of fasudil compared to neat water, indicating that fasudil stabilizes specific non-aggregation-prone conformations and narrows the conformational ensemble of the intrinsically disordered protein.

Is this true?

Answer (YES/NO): NO